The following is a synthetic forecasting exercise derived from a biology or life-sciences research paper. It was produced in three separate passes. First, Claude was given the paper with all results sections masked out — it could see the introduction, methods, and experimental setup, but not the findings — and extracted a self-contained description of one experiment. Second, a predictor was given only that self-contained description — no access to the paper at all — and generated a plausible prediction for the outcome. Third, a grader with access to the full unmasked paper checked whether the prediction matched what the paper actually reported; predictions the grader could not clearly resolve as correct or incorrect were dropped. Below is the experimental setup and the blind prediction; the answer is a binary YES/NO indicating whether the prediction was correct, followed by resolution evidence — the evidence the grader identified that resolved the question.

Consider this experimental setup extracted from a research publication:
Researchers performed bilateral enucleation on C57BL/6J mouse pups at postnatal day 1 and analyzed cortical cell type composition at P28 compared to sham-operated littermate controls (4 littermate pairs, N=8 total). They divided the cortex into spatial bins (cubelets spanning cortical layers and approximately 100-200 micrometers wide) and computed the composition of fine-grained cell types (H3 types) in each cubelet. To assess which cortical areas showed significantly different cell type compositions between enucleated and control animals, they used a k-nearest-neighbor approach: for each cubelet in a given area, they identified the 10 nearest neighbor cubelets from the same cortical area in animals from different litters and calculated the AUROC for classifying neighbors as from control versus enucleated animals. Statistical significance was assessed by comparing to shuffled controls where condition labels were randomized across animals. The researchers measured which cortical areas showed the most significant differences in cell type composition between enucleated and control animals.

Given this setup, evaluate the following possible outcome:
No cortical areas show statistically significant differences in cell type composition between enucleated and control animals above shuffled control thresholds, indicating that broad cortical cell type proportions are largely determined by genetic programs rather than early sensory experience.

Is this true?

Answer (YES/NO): NO